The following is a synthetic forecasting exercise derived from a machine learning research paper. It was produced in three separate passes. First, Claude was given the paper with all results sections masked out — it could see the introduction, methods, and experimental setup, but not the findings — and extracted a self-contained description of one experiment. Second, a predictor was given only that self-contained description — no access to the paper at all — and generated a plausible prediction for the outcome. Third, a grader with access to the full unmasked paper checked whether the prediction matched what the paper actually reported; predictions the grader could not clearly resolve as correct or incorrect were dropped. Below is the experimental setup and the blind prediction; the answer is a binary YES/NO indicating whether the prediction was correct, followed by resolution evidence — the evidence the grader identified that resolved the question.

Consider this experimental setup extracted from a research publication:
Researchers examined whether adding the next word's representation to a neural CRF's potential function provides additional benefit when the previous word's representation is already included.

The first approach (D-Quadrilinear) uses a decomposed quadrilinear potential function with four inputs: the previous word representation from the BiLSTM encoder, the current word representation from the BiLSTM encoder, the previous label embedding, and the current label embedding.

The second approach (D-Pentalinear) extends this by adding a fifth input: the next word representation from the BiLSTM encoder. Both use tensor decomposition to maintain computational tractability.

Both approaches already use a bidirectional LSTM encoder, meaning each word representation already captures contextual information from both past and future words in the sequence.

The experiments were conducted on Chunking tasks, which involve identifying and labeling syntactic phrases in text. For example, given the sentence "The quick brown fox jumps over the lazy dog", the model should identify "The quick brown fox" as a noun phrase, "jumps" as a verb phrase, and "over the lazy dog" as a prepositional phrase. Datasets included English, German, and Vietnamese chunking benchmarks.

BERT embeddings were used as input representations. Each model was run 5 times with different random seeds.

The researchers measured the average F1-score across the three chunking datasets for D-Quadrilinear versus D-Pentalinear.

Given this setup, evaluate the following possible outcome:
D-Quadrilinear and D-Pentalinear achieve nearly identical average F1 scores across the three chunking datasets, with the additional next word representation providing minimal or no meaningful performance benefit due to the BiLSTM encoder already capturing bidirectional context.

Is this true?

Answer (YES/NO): YES